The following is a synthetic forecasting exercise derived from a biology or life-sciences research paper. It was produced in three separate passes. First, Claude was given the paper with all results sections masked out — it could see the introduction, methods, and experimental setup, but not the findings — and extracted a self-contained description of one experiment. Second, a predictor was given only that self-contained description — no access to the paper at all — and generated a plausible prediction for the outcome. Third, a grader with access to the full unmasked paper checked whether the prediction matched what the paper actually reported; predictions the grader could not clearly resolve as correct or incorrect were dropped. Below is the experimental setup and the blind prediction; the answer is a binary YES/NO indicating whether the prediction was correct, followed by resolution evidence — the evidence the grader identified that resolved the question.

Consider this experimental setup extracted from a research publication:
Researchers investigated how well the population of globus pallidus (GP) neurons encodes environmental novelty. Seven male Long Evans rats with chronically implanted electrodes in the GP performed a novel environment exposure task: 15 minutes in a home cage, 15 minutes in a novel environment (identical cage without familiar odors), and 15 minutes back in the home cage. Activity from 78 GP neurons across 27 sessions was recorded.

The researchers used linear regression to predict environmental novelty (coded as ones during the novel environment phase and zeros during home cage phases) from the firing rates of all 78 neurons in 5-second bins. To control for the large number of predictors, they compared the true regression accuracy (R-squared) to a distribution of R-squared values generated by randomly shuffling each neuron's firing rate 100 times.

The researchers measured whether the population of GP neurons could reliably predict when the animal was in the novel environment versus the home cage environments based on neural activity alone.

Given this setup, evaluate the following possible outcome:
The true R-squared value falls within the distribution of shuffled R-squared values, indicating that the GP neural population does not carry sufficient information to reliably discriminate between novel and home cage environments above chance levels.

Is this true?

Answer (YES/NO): NO